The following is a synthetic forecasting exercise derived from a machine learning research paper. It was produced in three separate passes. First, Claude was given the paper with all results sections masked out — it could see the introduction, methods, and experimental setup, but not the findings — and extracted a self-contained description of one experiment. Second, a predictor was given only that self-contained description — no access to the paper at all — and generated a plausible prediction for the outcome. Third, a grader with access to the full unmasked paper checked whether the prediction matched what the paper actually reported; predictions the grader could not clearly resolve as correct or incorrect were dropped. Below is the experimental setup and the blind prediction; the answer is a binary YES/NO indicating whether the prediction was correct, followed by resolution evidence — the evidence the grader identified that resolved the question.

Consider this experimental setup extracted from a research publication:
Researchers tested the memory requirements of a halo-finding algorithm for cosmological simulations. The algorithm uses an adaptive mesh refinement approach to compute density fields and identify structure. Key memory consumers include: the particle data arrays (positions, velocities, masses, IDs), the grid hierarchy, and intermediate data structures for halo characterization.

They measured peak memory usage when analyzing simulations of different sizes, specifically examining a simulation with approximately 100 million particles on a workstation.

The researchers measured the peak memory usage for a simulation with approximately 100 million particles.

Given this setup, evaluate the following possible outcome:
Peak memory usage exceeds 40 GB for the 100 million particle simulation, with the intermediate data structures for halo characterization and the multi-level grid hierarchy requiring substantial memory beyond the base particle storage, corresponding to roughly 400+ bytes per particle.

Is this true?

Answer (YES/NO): NO